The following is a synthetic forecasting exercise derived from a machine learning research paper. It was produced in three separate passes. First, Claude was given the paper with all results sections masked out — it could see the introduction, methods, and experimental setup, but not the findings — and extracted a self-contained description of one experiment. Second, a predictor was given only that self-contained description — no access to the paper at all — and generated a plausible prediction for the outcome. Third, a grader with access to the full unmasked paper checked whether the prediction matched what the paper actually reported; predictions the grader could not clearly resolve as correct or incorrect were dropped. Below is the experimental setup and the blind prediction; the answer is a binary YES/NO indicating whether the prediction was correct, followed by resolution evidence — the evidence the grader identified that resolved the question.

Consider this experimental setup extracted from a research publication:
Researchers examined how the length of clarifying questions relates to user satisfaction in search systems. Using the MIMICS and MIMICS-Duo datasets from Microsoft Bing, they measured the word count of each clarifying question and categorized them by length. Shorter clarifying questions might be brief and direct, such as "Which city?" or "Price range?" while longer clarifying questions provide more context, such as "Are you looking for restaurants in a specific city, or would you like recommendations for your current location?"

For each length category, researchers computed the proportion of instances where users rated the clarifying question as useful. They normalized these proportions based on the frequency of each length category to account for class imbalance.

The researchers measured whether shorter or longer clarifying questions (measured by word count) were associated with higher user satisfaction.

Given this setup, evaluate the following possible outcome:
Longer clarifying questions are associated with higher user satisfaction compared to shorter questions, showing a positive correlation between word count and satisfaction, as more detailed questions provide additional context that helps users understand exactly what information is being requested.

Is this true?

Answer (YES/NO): YES